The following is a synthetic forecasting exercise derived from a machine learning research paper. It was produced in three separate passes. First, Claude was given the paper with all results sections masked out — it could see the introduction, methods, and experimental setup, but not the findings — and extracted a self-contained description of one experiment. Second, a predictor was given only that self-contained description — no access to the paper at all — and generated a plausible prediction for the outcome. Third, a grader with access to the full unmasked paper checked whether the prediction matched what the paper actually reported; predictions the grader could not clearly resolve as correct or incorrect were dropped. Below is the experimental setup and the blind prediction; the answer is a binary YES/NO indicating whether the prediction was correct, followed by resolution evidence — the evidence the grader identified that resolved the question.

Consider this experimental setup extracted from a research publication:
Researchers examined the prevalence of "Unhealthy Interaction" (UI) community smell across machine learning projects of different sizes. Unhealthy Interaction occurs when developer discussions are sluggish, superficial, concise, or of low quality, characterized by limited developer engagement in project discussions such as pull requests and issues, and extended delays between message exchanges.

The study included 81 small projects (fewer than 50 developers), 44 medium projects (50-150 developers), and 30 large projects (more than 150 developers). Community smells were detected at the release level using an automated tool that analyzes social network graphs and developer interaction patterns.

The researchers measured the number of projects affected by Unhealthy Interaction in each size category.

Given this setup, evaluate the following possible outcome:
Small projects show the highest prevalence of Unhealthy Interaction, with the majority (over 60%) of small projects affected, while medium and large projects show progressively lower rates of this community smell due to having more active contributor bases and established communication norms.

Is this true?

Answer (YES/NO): NO